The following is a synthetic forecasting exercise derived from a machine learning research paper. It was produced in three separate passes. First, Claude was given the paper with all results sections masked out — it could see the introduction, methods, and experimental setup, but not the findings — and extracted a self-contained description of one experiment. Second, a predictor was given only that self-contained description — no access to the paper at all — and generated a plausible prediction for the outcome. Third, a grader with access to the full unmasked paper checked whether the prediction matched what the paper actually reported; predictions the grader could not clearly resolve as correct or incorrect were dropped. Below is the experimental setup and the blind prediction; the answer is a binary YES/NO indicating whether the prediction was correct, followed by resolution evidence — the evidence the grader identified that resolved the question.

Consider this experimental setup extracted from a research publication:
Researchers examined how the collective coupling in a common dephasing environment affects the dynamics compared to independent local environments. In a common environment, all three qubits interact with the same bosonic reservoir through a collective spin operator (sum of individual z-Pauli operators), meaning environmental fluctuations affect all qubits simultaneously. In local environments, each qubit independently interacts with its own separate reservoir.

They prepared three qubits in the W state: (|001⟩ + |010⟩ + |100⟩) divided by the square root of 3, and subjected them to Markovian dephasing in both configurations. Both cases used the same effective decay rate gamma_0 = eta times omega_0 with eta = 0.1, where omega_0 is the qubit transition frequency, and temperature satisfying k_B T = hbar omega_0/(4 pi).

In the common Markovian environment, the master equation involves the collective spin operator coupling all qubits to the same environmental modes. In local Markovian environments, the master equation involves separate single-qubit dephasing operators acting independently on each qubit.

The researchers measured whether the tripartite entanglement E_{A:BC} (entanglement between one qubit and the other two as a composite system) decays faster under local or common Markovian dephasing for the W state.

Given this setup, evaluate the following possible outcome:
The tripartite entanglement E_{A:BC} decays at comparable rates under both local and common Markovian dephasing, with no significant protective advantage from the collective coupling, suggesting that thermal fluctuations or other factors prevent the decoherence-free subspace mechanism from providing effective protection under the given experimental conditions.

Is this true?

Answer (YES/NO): NO